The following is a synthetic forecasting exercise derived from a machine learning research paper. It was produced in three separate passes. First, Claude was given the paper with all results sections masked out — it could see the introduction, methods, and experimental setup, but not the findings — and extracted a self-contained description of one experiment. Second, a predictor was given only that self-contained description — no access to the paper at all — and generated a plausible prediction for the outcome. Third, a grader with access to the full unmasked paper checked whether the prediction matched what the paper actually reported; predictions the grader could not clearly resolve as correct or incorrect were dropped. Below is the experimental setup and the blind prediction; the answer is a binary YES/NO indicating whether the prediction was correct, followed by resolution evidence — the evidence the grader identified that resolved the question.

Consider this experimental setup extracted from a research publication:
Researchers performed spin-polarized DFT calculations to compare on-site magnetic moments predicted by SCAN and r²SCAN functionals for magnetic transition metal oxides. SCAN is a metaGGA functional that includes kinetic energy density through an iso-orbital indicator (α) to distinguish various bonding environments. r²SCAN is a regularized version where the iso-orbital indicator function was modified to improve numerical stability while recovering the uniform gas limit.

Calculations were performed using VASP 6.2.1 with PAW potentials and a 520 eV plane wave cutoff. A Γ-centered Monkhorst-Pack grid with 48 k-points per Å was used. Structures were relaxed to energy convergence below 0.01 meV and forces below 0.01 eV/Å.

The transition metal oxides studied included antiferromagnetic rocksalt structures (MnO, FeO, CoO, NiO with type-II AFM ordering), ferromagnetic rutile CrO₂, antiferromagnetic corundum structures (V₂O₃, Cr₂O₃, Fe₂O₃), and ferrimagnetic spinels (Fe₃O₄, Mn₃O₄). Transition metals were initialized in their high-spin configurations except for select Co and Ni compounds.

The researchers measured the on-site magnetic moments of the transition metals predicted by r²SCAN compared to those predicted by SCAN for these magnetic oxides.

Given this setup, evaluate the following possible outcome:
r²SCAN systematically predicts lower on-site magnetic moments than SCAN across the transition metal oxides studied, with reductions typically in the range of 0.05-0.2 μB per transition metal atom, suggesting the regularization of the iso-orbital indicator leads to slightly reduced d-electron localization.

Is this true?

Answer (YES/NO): NO